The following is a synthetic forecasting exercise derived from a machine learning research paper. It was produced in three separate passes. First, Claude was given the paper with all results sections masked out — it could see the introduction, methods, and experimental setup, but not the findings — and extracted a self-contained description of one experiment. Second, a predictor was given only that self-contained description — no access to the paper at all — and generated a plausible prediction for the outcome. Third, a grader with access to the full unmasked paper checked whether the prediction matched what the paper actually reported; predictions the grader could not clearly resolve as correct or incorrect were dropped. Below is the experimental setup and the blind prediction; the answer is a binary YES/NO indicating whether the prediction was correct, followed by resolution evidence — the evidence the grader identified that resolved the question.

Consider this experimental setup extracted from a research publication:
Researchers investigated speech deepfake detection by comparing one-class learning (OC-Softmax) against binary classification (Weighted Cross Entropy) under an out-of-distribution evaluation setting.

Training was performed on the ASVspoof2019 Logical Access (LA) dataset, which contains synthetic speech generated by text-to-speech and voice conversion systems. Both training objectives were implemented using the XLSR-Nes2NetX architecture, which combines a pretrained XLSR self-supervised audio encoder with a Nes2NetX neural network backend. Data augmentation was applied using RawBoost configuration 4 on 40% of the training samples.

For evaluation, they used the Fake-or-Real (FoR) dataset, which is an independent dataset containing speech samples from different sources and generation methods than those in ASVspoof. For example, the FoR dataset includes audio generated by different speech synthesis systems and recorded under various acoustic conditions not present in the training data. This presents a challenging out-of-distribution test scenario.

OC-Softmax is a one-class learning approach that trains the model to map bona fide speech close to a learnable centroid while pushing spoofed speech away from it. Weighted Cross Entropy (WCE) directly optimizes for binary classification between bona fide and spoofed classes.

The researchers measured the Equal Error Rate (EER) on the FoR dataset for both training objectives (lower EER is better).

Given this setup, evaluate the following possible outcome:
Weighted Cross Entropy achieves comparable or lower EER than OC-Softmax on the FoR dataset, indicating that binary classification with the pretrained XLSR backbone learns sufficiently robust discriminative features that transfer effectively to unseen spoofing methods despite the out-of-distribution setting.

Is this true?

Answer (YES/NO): NO